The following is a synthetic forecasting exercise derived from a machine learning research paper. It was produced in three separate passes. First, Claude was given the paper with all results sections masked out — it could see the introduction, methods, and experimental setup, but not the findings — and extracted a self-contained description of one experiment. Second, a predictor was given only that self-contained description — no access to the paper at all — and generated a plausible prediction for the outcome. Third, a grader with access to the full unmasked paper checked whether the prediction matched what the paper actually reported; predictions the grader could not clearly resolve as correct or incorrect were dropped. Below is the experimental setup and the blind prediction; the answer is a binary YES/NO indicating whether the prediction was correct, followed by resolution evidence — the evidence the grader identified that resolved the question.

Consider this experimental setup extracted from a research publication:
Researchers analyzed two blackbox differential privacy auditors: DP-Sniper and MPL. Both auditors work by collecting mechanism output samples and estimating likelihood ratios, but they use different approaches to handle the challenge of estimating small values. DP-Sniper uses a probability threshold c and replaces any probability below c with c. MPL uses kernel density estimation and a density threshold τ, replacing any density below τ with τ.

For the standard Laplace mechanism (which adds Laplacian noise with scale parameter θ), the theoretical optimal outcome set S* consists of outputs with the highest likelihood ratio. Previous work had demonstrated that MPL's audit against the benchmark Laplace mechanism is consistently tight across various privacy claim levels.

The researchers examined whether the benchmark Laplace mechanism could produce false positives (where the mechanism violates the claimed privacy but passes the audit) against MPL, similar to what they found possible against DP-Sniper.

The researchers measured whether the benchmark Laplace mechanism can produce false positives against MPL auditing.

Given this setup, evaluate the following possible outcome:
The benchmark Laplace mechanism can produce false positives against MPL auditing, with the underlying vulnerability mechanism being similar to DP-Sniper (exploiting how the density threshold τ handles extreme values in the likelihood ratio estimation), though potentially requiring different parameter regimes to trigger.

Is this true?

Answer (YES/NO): NO